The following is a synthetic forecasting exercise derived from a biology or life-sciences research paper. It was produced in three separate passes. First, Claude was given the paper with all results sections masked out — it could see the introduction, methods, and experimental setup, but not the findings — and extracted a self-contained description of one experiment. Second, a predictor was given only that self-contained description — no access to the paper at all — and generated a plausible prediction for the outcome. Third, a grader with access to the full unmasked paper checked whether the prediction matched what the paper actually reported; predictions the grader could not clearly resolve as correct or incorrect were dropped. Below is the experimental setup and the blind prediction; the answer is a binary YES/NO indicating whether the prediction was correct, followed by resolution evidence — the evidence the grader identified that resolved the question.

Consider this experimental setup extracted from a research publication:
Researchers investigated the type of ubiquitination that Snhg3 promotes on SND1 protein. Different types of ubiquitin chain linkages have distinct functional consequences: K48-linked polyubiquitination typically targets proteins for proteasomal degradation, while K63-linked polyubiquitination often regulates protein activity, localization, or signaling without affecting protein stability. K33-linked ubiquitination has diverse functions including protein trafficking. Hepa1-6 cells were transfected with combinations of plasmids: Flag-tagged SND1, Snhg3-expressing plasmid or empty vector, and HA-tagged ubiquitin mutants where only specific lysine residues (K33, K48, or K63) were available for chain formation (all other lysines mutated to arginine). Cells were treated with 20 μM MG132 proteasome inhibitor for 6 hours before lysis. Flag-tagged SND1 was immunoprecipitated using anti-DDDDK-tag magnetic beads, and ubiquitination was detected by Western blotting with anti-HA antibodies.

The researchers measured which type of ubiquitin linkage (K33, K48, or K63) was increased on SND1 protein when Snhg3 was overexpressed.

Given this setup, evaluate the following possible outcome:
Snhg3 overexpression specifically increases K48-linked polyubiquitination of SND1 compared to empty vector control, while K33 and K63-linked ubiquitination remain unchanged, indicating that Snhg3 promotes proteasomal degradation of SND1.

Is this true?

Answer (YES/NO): NO